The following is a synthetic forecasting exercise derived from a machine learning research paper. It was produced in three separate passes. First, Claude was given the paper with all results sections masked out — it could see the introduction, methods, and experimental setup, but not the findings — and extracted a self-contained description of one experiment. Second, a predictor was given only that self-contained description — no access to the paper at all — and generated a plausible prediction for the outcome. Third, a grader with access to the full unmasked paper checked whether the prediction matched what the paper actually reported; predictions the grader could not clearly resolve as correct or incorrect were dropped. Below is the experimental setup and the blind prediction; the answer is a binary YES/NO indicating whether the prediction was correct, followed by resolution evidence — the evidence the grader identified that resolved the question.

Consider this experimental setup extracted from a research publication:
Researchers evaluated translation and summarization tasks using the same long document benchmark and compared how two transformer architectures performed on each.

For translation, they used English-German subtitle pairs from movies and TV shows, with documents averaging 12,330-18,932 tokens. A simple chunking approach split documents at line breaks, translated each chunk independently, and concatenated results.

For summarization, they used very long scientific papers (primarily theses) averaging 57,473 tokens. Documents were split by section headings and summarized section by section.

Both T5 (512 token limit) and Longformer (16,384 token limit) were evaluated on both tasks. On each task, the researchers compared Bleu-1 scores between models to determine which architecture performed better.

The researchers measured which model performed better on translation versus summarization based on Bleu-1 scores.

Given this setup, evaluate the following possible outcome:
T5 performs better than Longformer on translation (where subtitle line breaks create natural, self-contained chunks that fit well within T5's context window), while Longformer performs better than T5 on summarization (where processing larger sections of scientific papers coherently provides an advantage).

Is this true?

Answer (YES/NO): YES